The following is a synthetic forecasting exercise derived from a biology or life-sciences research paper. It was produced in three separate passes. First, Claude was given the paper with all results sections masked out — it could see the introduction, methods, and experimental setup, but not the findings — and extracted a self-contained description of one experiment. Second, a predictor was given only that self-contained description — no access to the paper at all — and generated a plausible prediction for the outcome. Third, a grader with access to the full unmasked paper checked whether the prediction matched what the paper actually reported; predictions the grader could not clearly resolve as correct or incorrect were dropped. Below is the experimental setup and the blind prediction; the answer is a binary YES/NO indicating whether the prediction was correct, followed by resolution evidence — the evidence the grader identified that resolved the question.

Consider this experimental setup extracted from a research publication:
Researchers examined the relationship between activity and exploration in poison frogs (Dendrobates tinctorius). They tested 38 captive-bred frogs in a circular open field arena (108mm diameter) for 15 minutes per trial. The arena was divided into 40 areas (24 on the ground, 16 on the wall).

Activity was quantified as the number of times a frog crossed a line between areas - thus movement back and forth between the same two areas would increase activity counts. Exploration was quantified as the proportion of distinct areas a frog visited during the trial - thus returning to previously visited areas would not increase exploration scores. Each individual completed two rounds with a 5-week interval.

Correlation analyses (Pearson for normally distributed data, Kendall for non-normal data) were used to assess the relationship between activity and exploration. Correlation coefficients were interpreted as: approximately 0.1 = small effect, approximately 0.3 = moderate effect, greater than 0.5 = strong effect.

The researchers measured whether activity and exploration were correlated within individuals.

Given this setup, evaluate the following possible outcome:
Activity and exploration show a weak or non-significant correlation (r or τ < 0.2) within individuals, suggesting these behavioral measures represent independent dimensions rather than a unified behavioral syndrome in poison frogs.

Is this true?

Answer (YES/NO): NO